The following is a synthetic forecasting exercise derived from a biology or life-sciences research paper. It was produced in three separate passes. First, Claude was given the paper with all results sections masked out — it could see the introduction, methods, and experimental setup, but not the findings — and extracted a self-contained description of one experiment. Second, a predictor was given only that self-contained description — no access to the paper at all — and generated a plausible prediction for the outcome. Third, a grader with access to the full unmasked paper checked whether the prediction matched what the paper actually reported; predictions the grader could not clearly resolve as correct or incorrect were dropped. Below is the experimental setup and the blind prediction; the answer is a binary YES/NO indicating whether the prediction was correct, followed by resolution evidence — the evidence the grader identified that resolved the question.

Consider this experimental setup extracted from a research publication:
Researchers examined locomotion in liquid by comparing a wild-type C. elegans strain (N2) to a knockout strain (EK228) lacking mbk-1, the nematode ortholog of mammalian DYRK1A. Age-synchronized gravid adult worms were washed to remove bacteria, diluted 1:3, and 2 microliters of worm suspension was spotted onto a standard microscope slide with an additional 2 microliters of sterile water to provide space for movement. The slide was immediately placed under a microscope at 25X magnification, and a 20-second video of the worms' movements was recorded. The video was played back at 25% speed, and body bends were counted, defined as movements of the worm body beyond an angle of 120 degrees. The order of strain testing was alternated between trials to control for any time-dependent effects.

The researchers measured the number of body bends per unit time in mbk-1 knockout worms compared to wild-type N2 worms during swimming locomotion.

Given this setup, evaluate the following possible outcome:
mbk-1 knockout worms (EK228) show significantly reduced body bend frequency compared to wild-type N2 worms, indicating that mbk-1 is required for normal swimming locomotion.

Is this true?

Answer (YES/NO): YES